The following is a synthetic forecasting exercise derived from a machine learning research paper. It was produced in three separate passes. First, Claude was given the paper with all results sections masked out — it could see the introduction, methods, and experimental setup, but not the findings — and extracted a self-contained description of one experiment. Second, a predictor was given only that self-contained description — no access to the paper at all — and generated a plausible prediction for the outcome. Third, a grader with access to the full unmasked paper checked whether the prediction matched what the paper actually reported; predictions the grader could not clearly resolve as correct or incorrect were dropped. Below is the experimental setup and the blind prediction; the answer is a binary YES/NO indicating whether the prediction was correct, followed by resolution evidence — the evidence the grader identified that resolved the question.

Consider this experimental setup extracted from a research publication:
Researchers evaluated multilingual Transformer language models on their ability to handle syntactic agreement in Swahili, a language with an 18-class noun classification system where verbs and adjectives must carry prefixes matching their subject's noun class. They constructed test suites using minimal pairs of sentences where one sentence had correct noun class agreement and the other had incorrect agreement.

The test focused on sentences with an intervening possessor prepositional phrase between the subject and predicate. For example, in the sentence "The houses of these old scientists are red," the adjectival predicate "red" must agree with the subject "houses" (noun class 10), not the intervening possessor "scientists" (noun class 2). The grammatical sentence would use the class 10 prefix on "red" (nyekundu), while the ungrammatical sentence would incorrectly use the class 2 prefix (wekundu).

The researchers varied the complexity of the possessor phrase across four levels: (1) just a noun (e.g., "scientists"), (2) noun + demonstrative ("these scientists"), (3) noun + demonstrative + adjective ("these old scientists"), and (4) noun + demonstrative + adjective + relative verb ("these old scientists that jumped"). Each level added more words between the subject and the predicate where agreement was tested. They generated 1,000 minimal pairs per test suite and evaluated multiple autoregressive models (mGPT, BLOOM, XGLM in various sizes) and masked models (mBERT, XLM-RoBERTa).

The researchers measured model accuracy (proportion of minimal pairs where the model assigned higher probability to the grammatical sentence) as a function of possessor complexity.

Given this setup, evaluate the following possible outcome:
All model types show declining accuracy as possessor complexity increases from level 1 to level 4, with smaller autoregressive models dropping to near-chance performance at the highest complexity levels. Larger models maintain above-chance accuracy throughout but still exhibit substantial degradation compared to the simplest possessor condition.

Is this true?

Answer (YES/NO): NO